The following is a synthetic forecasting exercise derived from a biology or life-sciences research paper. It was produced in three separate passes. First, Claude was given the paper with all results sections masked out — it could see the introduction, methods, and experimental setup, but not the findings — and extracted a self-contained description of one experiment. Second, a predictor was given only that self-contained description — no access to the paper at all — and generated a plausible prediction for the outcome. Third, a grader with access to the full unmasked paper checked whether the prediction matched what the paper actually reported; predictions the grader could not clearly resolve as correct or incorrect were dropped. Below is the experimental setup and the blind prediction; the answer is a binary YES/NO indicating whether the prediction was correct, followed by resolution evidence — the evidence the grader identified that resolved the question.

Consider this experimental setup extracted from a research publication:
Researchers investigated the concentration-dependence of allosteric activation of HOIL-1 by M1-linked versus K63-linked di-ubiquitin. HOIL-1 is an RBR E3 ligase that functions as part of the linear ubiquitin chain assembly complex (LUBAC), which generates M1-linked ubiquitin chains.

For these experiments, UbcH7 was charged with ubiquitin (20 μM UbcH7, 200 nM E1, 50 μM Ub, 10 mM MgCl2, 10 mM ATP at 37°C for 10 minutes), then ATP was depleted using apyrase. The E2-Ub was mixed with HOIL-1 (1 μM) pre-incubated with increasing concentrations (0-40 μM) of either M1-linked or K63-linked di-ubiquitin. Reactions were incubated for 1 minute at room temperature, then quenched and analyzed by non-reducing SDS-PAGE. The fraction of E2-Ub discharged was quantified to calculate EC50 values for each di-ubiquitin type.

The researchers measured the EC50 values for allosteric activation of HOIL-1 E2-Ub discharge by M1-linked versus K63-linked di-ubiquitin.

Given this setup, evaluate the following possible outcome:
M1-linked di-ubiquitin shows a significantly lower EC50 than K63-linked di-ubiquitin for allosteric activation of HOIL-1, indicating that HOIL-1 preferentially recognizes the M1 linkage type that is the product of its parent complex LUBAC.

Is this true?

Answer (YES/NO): YES